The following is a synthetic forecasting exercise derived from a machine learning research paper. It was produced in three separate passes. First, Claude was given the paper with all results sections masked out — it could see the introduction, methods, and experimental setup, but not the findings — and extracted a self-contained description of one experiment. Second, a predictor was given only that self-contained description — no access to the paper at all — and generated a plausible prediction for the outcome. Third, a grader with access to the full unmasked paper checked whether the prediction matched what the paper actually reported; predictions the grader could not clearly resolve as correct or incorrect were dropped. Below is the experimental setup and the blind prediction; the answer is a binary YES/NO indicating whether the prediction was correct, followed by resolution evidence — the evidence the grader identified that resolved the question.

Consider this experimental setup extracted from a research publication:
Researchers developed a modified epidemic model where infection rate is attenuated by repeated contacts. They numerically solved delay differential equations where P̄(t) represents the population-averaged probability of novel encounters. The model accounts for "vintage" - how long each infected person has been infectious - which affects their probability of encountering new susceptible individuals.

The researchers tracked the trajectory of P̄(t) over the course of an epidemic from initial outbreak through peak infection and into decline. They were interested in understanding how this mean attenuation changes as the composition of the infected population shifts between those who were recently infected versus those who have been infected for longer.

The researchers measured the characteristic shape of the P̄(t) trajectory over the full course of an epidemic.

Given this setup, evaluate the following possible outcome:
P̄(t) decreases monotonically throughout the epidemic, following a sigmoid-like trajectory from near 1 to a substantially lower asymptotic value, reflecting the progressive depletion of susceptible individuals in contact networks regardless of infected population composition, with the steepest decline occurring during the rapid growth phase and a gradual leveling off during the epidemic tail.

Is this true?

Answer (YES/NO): NO